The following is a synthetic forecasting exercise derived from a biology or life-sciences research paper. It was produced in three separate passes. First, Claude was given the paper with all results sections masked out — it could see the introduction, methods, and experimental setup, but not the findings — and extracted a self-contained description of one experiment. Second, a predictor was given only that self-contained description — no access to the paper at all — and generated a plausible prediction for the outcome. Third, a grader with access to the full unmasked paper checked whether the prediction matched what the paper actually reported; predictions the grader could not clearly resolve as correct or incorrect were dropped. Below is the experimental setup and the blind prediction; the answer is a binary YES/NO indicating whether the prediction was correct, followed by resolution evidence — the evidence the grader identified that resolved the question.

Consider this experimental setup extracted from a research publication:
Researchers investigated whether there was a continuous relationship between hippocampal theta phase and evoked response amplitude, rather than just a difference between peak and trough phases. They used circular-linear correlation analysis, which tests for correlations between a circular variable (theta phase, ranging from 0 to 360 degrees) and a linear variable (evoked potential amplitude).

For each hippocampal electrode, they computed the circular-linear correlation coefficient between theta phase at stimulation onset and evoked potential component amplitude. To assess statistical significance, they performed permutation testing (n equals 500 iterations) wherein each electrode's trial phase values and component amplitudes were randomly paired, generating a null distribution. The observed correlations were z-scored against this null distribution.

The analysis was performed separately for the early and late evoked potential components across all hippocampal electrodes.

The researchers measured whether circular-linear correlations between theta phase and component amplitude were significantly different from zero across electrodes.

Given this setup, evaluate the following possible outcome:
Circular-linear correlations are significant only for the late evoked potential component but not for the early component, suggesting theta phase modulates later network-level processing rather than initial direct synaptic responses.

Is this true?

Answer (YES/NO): NO